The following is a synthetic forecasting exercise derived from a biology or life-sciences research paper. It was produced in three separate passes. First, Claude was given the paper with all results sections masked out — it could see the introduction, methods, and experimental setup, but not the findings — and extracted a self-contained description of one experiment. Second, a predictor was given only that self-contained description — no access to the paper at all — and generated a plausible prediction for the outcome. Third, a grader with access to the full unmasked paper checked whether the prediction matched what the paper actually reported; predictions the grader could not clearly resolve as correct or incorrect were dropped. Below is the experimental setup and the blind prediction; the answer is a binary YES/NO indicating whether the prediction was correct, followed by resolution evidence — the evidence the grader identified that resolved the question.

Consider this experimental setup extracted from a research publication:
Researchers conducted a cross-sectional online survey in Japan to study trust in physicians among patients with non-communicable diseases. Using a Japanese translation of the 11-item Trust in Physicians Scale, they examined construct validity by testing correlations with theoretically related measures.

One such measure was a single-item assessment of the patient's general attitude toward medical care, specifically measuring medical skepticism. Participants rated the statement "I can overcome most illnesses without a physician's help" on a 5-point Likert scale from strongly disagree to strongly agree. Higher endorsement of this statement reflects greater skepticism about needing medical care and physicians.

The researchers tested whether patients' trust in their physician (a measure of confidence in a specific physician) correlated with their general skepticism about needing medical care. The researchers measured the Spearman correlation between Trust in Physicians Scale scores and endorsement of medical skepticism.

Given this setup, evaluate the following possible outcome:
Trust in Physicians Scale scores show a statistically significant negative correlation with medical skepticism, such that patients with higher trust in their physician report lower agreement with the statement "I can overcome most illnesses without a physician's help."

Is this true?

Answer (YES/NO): YES